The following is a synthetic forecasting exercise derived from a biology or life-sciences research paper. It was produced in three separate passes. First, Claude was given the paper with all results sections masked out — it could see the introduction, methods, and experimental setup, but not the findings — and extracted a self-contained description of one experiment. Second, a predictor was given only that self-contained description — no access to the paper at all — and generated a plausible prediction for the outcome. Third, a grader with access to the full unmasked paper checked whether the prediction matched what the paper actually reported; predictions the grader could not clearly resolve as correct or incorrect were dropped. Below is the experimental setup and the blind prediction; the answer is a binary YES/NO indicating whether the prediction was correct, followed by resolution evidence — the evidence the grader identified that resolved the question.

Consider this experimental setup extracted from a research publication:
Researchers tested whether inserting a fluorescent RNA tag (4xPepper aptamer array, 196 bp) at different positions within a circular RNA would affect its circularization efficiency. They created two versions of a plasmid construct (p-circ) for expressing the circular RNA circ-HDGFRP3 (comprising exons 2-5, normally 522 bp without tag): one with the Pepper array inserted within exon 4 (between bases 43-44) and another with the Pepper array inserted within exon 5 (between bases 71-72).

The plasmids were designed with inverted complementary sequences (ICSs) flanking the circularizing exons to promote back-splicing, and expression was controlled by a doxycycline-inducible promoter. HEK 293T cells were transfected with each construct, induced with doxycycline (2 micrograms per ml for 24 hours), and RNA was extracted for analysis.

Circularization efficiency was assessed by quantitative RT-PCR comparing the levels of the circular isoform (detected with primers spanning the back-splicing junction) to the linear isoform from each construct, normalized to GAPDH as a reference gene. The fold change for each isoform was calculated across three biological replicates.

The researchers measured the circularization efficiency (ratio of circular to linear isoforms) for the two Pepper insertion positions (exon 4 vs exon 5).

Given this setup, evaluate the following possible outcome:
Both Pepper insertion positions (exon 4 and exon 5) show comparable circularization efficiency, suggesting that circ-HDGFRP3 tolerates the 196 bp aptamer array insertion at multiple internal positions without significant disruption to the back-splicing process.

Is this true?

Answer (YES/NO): NO